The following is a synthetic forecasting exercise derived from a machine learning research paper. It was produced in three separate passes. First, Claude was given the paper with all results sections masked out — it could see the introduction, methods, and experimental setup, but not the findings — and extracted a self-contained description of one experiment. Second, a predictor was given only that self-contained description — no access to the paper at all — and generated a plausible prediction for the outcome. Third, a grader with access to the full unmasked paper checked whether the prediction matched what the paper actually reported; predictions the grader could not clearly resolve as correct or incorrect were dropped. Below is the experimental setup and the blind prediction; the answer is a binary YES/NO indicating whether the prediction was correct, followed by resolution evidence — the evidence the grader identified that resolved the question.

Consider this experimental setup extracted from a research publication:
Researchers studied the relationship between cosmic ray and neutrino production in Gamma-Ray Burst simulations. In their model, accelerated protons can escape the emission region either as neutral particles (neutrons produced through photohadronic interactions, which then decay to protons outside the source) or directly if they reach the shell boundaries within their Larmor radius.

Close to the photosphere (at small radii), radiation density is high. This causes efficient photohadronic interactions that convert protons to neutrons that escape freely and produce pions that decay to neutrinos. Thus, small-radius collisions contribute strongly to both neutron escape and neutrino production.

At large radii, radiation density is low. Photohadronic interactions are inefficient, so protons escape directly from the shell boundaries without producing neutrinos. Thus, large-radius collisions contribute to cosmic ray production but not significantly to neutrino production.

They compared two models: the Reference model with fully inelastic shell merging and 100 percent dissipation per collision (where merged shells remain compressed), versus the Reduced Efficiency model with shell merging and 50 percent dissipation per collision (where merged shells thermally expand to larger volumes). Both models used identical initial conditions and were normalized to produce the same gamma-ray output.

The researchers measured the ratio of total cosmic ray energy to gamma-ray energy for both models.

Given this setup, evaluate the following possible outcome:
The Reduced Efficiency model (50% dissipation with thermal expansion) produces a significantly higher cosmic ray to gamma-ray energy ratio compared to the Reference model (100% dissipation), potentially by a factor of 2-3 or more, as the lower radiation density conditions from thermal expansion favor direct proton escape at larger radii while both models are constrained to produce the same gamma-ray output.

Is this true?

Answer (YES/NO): NO